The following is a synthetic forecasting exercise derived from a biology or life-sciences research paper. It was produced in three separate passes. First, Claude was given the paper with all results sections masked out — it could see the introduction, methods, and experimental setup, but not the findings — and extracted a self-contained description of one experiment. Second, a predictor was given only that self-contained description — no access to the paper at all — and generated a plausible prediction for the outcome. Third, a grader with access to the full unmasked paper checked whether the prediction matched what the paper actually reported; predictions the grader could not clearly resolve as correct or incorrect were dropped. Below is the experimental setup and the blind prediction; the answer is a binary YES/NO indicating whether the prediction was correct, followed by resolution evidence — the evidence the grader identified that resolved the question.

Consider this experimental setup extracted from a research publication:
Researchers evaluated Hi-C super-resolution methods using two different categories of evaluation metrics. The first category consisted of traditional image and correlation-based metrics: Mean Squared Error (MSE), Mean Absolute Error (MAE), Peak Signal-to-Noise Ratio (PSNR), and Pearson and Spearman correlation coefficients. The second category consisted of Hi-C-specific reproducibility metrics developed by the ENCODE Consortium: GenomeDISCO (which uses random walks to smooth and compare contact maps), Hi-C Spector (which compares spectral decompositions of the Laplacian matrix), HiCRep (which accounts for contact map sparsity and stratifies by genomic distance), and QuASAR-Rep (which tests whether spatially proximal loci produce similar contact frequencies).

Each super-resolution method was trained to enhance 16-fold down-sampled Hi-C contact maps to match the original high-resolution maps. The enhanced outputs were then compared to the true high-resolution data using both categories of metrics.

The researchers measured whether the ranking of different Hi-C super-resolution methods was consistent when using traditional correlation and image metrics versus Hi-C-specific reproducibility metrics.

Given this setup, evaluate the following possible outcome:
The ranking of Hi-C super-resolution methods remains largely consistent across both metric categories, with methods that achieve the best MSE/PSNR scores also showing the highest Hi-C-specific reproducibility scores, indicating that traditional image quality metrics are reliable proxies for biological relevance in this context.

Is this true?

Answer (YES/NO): NO